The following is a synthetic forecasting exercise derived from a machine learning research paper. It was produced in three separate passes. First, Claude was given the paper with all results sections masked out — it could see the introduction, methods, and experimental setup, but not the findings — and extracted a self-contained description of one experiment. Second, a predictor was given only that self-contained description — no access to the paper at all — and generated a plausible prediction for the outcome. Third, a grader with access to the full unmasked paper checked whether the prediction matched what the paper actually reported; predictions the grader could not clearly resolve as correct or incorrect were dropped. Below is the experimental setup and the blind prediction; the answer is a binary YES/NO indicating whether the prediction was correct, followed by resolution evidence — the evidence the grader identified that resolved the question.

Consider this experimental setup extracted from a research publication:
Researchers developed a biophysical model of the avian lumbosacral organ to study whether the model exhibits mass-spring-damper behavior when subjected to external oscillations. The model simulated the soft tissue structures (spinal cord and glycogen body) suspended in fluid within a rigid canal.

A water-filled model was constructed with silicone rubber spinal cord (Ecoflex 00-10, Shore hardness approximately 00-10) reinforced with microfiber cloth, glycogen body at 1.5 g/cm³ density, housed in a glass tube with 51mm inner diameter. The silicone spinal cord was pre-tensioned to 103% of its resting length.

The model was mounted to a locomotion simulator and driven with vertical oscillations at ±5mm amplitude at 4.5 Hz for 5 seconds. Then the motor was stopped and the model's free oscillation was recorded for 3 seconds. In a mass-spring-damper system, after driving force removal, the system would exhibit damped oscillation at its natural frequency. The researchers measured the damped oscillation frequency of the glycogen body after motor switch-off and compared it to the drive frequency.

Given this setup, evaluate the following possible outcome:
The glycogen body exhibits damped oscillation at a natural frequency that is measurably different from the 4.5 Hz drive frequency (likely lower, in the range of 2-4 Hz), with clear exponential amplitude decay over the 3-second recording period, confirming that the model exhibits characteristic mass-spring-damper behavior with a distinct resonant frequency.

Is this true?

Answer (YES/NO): NO